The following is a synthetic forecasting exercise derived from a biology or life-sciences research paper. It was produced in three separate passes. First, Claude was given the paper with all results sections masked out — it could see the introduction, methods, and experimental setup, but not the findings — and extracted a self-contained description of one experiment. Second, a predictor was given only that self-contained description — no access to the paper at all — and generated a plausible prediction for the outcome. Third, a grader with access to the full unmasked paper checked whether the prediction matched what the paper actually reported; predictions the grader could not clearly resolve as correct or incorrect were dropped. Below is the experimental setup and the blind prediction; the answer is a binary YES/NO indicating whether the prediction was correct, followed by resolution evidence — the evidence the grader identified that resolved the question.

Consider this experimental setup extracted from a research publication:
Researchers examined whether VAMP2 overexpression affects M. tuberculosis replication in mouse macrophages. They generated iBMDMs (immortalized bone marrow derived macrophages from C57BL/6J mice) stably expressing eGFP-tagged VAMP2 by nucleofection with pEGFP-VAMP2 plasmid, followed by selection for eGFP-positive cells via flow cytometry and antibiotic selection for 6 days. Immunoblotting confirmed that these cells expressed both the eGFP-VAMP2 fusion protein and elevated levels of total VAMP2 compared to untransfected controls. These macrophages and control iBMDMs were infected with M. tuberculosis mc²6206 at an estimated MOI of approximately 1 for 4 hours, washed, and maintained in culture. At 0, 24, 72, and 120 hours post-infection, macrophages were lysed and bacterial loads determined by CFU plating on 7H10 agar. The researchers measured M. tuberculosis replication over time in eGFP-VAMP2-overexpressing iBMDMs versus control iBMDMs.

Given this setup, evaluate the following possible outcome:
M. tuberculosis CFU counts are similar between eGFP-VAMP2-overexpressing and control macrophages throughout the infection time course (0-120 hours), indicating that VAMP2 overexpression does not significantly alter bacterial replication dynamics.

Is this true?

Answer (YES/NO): NO